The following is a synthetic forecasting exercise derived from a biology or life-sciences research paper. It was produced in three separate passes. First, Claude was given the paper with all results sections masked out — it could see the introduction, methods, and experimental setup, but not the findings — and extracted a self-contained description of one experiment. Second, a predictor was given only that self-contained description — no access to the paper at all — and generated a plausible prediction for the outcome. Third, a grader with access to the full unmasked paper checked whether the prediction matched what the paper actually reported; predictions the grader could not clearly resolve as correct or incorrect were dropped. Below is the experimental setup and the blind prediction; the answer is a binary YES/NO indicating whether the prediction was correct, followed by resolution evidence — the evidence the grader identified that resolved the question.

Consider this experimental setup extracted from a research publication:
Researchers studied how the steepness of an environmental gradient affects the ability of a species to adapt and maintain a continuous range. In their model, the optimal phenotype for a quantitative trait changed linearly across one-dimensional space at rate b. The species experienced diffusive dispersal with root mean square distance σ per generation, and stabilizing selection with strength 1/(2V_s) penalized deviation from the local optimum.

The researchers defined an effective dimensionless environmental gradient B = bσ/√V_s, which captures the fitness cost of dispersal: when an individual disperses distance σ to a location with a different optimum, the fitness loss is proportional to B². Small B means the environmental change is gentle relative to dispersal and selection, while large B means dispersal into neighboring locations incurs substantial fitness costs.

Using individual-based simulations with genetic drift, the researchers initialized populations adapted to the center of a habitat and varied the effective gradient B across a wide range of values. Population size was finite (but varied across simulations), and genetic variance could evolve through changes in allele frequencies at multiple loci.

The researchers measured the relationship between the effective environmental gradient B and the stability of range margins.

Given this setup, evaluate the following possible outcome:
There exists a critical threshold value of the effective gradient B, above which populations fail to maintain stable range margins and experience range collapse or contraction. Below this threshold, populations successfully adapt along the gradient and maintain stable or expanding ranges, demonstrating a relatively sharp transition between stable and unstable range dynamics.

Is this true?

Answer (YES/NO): YES